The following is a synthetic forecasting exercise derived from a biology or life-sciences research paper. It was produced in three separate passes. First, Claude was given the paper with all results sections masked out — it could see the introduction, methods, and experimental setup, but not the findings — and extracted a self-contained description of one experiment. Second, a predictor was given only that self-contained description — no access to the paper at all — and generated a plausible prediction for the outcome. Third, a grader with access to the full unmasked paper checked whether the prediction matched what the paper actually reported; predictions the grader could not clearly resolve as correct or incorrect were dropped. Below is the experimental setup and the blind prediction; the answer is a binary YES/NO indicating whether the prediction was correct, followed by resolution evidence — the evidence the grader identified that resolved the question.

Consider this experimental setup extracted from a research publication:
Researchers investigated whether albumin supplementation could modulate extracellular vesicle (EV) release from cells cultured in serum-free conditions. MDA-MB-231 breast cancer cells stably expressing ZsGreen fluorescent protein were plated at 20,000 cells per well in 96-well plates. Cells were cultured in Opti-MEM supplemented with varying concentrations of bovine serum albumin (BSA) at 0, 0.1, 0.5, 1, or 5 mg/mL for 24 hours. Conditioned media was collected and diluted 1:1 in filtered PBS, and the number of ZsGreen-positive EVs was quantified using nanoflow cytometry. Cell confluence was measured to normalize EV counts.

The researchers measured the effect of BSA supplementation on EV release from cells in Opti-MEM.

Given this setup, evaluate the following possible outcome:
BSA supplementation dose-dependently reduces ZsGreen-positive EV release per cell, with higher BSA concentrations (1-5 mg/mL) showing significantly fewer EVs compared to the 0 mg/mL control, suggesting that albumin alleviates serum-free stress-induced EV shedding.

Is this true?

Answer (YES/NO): NO